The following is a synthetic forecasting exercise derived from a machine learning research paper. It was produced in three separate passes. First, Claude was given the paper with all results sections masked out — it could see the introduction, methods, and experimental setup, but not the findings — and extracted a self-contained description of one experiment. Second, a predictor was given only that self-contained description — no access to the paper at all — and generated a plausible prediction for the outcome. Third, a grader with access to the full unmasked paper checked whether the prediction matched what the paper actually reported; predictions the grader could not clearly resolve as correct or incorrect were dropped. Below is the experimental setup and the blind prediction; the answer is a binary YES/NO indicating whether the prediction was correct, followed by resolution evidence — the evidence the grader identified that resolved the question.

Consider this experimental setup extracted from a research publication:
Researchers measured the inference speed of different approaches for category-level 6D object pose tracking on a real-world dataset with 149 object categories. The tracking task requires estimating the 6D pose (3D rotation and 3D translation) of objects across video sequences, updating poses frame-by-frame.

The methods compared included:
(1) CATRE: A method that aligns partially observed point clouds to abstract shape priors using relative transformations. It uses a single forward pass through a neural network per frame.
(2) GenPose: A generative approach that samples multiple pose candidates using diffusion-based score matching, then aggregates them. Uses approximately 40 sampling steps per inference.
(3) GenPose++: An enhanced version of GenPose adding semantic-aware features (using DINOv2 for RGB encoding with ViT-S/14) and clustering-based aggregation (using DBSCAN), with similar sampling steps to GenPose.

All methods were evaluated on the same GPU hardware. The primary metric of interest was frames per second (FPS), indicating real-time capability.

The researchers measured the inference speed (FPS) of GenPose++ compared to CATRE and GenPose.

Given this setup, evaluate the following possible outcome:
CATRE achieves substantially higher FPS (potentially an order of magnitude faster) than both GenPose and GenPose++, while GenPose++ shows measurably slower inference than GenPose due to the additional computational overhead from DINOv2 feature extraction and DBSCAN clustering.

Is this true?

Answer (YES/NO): NO